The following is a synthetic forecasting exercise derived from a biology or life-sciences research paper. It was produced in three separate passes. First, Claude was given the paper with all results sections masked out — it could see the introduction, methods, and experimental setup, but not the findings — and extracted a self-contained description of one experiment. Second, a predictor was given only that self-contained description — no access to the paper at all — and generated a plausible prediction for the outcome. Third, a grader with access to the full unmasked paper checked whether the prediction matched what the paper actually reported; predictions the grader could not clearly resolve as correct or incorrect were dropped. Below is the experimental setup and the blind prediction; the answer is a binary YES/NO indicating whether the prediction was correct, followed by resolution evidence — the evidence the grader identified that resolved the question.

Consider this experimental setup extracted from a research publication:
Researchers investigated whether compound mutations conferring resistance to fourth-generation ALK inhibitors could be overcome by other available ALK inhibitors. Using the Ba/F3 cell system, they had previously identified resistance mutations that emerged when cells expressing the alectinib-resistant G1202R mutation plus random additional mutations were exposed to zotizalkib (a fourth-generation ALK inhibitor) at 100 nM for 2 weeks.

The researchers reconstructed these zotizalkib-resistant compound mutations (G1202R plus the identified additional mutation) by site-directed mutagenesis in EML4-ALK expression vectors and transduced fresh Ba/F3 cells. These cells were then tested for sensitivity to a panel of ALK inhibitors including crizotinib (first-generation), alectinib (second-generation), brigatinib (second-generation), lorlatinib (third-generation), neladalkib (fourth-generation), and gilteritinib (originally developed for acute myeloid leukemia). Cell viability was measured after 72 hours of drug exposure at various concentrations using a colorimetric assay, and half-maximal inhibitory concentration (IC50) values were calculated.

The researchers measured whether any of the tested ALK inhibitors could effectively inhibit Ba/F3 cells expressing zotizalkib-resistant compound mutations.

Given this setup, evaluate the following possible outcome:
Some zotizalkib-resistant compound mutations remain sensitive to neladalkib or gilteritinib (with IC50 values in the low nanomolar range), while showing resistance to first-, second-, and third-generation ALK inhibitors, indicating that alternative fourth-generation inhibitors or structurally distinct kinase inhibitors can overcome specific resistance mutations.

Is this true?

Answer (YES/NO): YES